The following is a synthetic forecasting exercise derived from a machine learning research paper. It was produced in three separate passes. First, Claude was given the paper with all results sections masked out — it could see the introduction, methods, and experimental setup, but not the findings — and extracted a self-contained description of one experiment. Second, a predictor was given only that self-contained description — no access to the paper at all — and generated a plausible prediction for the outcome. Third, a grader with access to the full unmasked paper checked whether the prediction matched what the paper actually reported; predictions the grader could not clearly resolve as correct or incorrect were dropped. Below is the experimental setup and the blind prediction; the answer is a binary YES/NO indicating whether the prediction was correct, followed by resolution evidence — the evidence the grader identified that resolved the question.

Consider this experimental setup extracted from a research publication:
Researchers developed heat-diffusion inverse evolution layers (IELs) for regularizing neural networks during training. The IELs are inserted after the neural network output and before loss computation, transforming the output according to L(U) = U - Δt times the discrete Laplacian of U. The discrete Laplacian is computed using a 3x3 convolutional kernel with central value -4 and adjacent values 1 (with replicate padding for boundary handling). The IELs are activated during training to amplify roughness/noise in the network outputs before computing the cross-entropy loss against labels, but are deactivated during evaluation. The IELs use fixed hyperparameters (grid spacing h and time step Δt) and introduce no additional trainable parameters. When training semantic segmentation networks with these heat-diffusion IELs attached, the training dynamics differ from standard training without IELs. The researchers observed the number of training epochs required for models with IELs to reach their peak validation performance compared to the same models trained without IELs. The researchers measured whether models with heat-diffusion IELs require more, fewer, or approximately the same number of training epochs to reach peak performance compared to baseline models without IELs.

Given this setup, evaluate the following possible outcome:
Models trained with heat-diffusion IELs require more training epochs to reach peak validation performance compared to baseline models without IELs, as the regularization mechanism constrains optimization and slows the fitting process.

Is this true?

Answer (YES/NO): YES